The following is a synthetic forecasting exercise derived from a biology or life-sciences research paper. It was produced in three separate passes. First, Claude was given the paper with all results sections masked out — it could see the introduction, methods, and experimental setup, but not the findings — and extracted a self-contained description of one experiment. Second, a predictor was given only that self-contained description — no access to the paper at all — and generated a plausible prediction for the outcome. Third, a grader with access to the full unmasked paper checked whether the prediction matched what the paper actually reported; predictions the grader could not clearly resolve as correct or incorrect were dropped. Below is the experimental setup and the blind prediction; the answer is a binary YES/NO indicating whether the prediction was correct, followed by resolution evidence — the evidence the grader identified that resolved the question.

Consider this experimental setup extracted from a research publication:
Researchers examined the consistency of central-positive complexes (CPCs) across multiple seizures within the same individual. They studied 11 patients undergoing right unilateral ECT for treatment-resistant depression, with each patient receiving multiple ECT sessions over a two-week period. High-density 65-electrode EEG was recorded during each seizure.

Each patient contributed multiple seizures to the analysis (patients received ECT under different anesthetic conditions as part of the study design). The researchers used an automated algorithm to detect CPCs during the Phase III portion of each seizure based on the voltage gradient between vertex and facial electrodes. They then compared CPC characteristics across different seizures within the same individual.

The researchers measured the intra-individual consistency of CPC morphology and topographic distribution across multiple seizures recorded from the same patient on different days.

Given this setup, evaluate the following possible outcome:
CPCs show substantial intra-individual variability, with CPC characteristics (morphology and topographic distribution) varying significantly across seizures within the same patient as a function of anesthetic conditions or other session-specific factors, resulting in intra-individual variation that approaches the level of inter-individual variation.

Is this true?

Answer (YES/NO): NO